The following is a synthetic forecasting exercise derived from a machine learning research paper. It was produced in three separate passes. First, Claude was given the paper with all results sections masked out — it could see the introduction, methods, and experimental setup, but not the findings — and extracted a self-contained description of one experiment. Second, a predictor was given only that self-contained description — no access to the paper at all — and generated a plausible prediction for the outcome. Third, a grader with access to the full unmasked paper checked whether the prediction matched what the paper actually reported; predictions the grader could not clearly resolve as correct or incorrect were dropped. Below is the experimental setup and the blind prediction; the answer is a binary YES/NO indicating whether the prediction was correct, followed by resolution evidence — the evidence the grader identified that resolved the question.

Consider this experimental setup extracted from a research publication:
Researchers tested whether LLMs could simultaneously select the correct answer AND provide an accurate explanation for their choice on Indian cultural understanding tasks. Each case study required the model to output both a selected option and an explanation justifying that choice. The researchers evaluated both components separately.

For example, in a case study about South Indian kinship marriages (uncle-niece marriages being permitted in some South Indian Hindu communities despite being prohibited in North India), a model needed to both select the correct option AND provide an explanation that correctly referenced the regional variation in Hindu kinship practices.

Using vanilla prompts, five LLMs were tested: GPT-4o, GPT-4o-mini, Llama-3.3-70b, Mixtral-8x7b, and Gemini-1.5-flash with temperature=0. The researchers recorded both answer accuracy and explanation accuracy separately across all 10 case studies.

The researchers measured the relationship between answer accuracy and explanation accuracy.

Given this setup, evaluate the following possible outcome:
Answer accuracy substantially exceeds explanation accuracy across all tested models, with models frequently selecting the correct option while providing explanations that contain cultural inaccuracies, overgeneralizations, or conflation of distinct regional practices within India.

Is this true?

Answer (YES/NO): NO